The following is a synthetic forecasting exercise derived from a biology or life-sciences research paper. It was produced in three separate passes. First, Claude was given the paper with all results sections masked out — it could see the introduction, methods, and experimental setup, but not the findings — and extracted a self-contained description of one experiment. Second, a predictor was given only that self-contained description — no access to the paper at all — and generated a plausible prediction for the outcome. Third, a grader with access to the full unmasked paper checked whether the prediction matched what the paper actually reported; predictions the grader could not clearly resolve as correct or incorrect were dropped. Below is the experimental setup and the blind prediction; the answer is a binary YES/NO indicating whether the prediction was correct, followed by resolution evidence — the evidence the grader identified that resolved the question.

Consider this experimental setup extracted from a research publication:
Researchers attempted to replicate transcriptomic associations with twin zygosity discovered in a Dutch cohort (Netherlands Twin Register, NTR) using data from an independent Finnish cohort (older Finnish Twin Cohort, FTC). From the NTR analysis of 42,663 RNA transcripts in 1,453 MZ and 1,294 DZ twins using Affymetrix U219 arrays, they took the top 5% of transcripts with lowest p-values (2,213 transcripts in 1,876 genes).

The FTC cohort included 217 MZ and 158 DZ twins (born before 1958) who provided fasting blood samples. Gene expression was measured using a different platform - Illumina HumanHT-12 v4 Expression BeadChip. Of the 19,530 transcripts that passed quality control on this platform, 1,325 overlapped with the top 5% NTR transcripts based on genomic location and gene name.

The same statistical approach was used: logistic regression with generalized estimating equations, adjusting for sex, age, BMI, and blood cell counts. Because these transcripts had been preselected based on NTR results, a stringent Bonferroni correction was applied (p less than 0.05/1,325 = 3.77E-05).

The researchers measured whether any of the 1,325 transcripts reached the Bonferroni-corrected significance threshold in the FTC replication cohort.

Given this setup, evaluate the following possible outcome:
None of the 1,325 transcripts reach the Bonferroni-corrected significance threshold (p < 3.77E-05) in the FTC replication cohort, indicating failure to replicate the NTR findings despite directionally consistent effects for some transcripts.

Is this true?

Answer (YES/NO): NO